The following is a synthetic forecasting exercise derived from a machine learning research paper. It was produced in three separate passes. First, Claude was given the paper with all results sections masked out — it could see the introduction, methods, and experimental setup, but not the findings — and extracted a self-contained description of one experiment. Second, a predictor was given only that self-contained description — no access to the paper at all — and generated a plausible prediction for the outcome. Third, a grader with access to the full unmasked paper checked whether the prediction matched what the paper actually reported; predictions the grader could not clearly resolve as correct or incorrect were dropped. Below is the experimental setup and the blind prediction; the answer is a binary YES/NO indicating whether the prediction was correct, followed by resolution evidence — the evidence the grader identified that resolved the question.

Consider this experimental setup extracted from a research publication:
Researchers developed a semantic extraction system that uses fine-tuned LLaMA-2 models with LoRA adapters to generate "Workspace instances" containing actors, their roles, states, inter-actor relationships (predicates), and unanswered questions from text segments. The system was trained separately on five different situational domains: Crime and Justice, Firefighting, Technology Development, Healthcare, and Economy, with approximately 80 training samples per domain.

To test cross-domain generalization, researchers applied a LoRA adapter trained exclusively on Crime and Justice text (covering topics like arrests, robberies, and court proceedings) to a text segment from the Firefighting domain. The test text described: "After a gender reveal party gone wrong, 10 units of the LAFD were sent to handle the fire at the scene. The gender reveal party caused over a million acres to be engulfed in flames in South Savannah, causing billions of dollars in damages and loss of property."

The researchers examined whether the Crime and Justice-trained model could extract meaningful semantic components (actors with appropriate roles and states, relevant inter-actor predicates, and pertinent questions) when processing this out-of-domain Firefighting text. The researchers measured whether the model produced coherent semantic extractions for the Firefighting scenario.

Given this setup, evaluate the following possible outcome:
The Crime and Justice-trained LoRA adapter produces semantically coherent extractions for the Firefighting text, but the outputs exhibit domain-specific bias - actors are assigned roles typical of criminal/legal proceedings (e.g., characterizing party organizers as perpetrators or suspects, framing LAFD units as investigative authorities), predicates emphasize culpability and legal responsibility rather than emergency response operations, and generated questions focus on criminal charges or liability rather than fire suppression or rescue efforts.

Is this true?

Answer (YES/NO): NO